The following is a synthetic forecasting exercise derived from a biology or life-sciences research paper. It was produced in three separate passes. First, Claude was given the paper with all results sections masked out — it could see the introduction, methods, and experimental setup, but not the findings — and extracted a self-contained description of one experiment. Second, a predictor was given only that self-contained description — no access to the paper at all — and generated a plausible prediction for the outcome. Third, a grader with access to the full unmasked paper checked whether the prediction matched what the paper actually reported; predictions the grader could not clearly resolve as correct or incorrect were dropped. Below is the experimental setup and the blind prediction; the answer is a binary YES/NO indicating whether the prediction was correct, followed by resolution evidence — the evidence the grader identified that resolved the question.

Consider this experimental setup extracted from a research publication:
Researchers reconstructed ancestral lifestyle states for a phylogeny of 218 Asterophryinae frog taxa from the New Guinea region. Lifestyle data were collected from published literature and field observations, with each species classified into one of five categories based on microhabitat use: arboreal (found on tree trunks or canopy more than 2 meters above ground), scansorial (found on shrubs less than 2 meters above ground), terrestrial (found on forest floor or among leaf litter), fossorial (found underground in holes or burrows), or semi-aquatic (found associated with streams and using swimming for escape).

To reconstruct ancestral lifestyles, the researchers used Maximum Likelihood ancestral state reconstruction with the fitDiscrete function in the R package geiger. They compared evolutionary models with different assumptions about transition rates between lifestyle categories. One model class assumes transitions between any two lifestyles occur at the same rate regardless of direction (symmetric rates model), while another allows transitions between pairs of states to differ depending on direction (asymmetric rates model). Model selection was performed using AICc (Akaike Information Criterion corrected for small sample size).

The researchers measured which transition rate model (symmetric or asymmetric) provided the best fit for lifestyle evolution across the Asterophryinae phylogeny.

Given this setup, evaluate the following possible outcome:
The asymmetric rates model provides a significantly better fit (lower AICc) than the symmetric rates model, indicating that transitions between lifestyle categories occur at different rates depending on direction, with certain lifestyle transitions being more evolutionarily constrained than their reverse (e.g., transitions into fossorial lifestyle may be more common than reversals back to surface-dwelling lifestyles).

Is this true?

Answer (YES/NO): NO